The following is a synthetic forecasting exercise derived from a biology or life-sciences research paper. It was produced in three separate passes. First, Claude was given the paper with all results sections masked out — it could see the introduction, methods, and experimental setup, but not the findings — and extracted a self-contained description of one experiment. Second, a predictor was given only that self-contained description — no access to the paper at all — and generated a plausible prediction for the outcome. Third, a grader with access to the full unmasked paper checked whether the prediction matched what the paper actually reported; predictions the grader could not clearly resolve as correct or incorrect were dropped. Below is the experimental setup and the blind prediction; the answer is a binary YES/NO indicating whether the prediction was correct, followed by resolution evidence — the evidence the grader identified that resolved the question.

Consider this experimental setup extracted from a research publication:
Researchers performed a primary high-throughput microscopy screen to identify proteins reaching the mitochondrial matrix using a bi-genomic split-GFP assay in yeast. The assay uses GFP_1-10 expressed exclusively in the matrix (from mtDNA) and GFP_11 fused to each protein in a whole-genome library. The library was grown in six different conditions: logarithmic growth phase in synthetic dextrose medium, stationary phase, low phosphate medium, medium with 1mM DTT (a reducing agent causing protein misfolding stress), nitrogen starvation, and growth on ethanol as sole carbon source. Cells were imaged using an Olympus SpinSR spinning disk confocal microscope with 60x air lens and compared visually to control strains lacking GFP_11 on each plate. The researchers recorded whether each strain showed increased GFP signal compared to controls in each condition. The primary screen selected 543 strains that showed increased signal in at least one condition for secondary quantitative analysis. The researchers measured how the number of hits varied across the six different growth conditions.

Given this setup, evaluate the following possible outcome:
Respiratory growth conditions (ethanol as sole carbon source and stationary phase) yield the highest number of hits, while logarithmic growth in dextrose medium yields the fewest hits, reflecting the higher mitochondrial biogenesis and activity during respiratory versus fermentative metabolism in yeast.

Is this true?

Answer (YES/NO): NO